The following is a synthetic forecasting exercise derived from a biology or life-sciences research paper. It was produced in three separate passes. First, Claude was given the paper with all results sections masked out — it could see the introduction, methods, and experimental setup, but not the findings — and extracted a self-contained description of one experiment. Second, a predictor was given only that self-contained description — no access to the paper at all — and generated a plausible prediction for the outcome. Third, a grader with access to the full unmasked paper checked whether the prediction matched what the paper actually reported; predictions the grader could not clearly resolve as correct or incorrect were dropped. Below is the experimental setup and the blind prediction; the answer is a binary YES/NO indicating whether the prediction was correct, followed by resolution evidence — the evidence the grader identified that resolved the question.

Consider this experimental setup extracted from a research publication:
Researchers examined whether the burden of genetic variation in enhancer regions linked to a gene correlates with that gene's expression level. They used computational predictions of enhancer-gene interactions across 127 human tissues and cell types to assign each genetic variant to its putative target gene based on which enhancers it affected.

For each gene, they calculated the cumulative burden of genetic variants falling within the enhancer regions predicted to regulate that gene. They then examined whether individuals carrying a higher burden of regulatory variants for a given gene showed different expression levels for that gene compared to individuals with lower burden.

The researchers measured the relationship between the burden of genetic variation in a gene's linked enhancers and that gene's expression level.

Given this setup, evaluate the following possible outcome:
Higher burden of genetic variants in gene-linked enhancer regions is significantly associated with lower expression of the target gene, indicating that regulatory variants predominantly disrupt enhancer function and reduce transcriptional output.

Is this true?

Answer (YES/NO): NO